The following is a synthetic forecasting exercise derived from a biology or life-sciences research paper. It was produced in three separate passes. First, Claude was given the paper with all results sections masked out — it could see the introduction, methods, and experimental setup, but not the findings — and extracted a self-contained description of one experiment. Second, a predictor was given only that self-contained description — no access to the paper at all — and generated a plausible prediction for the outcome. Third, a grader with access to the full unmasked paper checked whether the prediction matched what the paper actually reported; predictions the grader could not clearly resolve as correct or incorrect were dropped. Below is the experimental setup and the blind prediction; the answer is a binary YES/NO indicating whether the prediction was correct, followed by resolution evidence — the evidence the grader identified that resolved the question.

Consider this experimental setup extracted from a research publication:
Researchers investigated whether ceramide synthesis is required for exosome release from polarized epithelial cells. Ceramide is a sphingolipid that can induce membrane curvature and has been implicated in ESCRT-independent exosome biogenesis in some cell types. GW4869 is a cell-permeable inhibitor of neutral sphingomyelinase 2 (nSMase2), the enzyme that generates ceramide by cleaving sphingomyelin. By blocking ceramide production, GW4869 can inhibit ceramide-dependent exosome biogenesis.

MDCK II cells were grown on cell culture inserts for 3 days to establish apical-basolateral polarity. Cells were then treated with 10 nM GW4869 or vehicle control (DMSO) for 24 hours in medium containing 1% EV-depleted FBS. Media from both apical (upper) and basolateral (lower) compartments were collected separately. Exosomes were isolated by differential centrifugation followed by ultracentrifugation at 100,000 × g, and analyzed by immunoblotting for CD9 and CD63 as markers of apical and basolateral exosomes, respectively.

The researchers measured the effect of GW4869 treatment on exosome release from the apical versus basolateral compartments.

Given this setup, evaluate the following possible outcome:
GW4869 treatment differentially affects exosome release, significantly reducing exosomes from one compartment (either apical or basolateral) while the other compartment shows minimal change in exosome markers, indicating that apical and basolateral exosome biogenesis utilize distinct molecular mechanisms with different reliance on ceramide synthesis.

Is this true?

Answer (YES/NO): YES